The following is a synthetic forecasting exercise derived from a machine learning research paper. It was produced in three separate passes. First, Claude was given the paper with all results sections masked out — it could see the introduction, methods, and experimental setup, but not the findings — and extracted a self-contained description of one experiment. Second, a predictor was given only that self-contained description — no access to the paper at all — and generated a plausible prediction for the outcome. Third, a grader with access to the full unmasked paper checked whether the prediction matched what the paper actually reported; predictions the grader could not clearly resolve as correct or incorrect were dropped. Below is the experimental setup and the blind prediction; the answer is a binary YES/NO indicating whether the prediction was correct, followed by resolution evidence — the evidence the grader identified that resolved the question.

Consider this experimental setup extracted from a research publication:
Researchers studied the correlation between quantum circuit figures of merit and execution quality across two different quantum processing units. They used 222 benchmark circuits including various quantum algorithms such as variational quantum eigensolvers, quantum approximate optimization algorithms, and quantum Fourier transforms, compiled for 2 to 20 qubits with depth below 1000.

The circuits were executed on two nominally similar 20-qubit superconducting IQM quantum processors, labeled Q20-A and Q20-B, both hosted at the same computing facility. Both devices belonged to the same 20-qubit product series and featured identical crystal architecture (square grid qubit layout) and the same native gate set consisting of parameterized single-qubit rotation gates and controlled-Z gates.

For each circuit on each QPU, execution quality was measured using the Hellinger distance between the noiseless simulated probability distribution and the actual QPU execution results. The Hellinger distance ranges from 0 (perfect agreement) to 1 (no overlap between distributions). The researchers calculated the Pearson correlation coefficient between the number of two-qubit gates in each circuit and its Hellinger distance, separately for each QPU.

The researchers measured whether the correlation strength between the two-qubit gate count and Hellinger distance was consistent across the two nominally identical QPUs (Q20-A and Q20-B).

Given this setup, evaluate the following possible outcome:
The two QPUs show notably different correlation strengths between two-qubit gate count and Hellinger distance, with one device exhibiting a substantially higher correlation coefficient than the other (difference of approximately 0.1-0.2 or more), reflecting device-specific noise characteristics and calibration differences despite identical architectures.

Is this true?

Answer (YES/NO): YES